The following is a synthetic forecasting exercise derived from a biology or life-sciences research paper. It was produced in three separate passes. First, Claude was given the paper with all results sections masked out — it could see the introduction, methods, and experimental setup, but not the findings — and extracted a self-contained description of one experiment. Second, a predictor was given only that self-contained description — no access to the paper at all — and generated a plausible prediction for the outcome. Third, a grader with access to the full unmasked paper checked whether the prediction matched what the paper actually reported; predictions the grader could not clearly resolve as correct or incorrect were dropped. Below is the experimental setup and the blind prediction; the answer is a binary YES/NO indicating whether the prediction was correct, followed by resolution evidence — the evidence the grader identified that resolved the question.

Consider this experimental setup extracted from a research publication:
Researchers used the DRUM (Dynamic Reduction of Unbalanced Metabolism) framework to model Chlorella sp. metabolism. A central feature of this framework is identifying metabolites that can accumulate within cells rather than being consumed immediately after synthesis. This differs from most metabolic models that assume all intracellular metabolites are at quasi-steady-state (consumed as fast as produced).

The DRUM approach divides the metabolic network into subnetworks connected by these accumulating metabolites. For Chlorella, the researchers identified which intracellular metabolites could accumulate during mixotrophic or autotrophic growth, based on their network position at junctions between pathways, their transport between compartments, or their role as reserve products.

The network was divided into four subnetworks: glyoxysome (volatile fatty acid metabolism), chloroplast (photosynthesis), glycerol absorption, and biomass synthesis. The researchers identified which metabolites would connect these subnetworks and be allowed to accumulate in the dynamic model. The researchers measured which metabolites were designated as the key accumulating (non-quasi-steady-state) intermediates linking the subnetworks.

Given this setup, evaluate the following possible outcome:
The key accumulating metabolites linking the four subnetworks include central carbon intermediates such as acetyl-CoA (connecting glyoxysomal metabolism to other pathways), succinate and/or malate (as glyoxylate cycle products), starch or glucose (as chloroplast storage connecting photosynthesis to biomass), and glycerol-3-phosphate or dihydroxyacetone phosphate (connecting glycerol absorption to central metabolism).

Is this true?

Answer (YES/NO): NO